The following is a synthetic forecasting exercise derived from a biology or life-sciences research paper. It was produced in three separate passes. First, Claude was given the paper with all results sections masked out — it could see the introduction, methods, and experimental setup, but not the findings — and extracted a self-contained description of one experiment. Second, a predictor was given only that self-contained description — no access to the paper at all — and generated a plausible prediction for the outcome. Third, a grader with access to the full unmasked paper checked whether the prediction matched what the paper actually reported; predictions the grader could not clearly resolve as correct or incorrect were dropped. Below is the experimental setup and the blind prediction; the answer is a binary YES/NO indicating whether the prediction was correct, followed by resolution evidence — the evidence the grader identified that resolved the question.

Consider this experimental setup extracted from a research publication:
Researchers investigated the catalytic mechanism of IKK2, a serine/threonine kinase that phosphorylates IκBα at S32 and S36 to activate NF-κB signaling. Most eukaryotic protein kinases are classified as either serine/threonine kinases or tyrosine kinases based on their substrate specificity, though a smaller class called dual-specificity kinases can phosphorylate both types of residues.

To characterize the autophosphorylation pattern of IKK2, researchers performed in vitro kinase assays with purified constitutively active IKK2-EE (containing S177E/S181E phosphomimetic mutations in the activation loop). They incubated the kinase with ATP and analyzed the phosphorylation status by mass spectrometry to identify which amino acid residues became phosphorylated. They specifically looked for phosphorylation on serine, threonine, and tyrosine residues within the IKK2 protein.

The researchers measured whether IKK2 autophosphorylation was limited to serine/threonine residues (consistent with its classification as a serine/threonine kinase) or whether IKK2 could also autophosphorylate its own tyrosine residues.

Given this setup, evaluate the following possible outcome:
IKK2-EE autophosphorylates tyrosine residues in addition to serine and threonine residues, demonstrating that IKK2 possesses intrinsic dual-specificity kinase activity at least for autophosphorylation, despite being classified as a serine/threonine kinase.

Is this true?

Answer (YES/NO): YES